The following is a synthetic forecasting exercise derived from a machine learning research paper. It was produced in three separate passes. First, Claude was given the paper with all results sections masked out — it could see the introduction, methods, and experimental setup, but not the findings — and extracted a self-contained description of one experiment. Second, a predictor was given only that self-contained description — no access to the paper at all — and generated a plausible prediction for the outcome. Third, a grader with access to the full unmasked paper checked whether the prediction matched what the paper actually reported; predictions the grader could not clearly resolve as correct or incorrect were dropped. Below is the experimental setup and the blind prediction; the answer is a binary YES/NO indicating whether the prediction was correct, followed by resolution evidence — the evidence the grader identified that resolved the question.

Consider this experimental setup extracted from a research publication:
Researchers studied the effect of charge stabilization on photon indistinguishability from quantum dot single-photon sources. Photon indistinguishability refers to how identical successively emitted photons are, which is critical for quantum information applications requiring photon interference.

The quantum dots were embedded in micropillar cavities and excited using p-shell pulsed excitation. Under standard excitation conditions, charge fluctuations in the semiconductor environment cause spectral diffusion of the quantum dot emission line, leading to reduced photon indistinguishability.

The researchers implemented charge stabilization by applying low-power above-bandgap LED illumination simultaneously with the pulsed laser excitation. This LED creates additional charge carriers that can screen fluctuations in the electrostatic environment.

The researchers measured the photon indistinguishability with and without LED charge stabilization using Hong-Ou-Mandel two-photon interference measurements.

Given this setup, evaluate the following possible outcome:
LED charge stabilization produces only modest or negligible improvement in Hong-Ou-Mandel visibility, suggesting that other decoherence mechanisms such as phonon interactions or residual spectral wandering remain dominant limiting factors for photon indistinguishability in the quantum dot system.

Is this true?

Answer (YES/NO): YES